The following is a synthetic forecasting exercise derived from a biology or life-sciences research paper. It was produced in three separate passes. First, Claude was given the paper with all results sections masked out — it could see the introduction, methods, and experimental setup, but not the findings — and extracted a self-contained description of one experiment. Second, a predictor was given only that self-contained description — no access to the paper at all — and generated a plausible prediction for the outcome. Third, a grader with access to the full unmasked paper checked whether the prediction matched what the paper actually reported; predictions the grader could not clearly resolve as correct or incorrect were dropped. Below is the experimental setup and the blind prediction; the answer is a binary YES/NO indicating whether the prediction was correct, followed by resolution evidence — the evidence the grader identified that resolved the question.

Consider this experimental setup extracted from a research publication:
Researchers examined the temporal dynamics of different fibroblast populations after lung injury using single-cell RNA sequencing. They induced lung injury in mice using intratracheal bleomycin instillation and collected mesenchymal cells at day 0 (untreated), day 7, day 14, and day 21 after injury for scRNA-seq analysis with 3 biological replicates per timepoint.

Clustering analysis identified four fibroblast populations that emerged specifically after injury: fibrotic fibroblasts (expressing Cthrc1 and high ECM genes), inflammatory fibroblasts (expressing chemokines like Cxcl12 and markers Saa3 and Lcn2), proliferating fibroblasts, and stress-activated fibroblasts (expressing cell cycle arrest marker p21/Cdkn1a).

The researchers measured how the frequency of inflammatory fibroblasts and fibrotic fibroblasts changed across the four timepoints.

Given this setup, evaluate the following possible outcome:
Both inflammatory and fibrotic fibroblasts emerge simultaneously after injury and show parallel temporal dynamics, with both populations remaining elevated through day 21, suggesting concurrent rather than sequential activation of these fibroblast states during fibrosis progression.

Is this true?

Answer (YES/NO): NO